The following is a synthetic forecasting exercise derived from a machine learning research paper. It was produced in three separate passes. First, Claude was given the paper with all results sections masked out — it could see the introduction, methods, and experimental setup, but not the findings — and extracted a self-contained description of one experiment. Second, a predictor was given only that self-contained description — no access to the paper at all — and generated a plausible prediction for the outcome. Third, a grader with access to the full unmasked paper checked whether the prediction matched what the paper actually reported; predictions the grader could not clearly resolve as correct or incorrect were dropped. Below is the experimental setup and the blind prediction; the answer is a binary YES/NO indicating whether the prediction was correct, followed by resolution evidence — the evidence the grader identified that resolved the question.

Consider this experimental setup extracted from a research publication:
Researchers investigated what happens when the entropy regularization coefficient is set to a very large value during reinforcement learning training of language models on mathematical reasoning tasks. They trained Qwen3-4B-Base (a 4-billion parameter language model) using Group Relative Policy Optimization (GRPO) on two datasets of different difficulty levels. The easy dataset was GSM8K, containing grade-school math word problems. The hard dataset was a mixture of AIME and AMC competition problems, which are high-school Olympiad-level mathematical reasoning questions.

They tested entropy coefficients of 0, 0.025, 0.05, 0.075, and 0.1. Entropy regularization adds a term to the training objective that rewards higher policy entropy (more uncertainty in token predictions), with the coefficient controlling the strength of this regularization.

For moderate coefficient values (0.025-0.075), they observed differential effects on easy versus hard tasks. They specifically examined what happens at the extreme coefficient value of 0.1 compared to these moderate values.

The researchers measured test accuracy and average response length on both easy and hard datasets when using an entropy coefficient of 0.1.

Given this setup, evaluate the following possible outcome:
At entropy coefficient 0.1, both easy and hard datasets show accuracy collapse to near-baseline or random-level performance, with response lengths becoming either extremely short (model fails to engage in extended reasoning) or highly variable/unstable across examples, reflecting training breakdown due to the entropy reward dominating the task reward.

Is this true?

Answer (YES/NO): NO